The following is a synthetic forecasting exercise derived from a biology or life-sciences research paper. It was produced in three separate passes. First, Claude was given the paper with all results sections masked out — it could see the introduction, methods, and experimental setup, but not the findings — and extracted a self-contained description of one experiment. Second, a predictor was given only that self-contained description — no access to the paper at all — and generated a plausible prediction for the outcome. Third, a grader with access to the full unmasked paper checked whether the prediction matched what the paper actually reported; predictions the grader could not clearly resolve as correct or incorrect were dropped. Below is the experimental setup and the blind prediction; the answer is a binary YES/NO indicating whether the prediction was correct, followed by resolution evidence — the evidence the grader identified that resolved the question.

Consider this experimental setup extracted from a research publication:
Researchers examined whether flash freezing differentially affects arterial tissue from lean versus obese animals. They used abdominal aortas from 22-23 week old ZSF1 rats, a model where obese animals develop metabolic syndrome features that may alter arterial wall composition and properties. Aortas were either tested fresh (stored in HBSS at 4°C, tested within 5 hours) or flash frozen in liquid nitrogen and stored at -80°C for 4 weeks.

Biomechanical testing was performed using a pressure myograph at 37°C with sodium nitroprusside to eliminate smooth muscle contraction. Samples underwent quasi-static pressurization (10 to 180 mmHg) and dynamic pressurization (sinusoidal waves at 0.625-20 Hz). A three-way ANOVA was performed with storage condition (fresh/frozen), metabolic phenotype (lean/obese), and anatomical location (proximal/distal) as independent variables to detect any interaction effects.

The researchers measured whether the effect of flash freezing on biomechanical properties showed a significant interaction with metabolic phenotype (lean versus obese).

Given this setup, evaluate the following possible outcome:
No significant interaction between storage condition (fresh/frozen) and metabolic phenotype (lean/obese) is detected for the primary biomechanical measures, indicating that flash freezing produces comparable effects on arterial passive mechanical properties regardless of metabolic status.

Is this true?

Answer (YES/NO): YES